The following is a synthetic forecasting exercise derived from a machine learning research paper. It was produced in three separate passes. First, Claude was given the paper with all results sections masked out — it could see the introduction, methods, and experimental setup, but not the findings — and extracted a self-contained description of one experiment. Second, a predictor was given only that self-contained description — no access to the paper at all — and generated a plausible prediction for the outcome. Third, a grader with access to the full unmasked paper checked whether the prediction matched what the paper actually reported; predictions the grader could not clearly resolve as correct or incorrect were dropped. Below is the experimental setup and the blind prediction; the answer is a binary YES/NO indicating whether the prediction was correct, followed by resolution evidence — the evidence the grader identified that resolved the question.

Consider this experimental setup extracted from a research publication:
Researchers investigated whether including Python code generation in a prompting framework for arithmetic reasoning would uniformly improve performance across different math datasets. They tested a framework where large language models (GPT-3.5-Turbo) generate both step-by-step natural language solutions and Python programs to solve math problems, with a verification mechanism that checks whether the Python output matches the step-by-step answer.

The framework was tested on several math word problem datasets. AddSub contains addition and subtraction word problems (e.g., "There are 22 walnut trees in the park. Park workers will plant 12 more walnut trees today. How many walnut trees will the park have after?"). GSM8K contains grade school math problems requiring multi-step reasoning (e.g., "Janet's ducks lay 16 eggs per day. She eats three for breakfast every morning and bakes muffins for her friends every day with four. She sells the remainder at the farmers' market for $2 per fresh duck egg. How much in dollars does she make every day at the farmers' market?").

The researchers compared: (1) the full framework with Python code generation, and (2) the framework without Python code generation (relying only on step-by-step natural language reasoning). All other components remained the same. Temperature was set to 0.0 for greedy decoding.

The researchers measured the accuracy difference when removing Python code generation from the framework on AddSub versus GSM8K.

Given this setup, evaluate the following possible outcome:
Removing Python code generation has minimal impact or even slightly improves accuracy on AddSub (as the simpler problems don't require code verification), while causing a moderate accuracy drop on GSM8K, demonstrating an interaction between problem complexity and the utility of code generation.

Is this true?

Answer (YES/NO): NO